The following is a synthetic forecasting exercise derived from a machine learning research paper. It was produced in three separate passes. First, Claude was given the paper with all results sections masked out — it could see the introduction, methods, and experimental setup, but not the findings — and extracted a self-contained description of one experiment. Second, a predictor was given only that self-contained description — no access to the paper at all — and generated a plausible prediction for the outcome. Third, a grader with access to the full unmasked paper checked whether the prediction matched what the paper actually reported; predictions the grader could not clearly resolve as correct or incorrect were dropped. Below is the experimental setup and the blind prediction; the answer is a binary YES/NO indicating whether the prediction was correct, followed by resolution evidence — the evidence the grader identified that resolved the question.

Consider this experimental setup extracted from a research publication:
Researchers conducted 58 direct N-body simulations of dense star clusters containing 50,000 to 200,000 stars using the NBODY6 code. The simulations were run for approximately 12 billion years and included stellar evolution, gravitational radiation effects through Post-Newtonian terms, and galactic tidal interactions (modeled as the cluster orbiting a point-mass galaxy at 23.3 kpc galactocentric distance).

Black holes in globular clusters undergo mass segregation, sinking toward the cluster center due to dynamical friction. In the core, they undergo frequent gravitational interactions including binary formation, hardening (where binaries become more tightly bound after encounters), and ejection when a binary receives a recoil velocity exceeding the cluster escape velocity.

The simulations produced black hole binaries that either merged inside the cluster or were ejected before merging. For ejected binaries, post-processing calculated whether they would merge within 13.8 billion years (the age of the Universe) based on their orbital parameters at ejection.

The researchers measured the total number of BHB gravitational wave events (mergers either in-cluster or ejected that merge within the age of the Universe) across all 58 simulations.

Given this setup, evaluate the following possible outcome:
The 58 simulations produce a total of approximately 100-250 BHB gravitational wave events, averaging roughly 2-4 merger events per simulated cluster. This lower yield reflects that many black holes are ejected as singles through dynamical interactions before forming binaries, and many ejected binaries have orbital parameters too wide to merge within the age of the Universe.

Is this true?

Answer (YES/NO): YES